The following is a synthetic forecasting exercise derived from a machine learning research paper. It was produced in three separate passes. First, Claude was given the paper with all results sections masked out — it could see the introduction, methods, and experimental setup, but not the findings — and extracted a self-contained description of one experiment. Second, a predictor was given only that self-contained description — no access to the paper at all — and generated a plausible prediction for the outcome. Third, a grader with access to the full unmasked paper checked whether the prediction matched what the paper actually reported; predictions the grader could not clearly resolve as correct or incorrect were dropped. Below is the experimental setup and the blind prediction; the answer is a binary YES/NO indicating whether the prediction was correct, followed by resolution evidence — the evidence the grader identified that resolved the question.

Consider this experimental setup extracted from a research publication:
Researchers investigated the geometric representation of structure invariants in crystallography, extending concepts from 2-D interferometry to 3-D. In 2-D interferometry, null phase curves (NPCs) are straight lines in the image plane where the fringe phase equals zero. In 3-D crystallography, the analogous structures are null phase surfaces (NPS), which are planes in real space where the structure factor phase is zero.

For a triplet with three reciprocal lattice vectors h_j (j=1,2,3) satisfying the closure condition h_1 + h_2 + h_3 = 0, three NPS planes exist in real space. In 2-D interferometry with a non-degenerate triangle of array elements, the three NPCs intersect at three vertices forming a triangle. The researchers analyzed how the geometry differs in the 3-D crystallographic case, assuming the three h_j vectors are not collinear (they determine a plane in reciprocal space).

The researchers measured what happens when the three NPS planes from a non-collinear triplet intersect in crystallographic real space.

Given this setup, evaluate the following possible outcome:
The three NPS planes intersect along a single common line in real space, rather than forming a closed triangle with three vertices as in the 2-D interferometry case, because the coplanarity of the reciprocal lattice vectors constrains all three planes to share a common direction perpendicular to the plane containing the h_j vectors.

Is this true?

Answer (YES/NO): NO